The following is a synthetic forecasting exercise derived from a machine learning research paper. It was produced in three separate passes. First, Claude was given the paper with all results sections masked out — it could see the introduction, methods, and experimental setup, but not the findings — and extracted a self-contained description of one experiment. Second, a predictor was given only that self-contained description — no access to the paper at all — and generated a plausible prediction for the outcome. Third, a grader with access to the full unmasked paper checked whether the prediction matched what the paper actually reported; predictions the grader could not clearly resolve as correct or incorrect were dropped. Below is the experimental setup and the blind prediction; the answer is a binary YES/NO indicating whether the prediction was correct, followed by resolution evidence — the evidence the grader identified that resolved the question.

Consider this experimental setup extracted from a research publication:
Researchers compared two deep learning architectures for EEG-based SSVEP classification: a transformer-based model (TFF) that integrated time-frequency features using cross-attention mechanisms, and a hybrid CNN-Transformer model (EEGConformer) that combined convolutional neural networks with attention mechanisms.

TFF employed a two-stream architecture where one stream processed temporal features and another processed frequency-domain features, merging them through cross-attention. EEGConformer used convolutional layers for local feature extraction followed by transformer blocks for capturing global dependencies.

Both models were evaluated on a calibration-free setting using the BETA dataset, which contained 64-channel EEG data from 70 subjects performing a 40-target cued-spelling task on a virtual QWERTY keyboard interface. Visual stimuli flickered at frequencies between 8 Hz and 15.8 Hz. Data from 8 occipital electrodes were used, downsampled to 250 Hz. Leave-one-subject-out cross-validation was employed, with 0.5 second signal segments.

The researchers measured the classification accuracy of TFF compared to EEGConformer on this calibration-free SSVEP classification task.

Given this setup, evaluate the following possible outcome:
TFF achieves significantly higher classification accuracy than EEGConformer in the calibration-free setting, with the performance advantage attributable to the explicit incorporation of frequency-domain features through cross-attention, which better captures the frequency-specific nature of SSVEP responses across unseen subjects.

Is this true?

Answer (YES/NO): NO